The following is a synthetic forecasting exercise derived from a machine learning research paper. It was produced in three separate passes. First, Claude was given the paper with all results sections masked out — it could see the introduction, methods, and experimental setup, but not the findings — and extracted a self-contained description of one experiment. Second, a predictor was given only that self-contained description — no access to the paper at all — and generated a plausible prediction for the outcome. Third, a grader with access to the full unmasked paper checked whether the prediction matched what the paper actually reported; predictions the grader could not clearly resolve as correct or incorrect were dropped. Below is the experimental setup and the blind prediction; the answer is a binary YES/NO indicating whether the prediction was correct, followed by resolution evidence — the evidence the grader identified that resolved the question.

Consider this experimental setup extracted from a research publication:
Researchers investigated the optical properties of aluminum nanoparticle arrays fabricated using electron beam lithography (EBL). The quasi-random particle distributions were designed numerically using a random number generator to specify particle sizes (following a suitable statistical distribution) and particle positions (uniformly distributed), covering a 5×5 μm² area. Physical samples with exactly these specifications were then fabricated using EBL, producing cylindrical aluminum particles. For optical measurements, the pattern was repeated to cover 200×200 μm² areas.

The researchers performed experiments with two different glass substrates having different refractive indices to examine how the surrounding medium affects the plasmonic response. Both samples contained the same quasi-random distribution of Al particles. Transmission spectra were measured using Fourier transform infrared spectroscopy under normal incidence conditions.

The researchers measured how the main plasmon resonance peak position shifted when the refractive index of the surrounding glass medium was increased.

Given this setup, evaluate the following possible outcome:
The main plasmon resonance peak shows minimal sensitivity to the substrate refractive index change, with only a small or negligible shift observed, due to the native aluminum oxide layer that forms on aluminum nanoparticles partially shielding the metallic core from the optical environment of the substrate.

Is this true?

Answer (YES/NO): NO